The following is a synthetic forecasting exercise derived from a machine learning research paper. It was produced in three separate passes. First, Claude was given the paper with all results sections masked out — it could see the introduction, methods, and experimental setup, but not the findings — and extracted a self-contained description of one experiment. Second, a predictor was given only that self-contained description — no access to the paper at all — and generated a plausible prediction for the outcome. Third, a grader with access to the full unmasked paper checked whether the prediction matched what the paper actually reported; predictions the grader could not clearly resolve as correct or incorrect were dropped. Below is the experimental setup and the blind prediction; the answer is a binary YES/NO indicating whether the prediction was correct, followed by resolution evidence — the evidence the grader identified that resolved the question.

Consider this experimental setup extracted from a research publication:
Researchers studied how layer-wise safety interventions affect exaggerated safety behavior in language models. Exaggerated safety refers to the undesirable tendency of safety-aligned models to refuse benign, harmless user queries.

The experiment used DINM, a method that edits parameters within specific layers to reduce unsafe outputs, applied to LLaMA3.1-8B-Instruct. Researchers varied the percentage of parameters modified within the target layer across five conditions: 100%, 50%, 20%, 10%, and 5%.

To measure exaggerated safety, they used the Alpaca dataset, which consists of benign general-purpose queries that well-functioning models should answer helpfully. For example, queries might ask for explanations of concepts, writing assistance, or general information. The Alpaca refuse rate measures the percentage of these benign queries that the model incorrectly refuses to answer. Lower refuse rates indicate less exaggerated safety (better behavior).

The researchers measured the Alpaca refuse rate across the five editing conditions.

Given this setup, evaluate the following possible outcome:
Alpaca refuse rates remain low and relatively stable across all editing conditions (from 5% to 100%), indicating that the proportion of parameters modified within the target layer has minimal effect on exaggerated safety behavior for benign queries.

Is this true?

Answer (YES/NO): NO